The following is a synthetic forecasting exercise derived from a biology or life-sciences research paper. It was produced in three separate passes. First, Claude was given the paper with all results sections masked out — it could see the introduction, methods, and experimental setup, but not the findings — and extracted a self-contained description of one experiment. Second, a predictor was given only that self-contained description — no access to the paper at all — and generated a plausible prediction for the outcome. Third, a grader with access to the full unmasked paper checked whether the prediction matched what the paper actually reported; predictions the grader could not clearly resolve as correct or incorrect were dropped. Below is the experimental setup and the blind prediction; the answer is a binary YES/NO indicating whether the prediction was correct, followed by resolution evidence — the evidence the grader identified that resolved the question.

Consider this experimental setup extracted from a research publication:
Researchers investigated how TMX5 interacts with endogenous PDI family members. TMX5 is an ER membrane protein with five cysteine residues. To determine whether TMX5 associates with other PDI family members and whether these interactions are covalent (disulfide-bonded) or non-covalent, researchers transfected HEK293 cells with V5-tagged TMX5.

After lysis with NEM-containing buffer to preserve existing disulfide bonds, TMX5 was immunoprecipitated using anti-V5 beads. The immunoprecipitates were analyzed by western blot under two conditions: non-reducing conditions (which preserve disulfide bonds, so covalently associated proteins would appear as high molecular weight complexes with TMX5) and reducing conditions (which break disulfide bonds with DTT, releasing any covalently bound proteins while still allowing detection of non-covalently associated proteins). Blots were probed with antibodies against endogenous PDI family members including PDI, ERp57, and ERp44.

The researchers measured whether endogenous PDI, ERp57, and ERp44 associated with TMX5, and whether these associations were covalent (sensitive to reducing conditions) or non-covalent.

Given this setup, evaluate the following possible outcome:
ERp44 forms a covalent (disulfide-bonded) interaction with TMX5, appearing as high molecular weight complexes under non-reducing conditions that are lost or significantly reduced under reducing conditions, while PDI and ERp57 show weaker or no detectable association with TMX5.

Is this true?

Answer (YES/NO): NO